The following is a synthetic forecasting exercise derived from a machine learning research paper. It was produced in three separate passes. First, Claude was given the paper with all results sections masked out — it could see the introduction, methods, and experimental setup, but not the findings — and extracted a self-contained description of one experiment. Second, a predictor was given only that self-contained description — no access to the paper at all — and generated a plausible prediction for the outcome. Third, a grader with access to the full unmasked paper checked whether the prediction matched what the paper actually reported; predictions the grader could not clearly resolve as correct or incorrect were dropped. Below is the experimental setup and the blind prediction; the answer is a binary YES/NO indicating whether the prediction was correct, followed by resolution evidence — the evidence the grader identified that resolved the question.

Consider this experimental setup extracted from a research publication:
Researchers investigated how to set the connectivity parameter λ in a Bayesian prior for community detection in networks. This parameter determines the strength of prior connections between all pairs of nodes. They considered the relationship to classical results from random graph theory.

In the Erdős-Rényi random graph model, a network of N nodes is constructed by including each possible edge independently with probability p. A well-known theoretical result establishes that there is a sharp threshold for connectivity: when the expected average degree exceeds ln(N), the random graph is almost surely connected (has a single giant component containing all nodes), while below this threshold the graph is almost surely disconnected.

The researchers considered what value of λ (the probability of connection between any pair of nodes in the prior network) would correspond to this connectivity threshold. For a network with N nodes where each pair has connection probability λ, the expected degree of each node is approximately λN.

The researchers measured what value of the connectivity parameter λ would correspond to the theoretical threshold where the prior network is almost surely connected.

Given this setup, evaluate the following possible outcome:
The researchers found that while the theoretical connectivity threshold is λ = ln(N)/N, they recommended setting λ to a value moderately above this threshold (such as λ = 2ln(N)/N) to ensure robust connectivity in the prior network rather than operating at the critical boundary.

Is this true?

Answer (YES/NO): NO